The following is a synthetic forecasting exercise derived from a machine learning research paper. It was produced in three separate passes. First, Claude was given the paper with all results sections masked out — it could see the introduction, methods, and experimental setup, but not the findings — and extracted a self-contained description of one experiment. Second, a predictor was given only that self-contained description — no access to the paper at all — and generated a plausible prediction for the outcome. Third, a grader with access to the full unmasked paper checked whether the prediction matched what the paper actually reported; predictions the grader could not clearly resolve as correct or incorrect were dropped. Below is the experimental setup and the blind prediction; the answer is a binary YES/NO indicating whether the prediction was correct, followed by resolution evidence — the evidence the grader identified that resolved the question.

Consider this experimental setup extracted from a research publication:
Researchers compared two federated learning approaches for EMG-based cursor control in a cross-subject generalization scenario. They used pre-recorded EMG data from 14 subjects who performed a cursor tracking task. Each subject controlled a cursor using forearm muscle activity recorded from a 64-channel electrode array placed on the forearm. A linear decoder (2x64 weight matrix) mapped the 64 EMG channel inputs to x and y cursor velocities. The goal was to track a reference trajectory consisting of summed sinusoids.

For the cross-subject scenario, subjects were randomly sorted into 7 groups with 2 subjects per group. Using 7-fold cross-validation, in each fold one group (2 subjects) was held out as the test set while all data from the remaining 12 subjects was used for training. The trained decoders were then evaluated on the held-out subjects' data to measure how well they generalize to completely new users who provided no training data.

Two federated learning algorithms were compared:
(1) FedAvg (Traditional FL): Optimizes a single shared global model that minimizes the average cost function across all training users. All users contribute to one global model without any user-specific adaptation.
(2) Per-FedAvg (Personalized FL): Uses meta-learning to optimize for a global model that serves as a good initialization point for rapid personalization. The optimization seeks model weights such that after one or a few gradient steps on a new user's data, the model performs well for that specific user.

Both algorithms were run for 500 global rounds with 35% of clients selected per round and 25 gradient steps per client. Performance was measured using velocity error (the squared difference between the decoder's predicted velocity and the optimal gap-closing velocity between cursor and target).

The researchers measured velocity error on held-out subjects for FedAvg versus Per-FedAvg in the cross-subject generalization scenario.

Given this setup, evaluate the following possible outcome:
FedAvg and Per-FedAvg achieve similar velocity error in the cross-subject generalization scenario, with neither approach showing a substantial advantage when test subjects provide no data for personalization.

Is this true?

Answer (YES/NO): NO